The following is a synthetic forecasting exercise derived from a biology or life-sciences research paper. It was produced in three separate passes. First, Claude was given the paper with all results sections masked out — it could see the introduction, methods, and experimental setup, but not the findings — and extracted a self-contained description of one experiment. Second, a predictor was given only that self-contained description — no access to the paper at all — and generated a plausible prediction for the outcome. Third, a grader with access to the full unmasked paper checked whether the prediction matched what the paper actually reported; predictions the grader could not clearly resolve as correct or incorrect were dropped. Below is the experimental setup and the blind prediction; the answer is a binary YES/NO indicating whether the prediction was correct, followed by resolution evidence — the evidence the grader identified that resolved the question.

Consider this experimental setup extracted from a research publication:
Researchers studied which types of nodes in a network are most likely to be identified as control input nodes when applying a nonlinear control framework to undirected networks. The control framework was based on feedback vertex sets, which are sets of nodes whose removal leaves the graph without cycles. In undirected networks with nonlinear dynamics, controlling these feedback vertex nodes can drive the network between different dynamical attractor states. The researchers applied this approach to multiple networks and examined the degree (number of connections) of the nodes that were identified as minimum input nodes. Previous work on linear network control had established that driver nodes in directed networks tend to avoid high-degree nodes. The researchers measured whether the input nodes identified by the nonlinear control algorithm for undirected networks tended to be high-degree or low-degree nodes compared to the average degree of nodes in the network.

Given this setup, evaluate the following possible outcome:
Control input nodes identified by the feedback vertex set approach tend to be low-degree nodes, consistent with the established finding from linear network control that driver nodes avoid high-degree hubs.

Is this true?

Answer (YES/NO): NO